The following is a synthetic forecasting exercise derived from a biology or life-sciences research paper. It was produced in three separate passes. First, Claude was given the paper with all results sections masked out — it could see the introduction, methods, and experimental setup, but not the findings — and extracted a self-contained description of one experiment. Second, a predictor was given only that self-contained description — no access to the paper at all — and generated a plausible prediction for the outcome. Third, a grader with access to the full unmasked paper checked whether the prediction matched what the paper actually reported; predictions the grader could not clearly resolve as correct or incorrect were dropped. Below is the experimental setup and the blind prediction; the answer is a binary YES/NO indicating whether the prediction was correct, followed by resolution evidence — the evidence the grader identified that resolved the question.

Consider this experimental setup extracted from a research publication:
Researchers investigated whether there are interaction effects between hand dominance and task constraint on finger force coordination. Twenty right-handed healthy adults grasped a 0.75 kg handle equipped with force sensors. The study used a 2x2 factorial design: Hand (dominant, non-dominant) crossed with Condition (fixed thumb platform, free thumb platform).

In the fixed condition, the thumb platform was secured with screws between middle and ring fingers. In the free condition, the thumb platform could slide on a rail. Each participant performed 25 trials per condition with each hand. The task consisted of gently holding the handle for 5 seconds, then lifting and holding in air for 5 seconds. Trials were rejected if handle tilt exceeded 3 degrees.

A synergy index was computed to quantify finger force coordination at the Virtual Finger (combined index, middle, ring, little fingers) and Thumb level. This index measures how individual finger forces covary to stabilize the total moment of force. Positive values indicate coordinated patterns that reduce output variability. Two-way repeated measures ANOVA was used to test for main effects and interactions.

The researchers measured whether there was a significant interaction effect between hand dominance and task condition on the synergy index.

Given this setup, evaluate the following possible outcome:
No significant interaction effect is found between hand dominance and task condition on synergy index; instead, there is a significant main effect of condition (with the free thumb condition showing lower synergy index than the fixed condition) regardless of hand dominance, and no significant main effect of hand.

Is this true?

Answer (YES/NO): YES